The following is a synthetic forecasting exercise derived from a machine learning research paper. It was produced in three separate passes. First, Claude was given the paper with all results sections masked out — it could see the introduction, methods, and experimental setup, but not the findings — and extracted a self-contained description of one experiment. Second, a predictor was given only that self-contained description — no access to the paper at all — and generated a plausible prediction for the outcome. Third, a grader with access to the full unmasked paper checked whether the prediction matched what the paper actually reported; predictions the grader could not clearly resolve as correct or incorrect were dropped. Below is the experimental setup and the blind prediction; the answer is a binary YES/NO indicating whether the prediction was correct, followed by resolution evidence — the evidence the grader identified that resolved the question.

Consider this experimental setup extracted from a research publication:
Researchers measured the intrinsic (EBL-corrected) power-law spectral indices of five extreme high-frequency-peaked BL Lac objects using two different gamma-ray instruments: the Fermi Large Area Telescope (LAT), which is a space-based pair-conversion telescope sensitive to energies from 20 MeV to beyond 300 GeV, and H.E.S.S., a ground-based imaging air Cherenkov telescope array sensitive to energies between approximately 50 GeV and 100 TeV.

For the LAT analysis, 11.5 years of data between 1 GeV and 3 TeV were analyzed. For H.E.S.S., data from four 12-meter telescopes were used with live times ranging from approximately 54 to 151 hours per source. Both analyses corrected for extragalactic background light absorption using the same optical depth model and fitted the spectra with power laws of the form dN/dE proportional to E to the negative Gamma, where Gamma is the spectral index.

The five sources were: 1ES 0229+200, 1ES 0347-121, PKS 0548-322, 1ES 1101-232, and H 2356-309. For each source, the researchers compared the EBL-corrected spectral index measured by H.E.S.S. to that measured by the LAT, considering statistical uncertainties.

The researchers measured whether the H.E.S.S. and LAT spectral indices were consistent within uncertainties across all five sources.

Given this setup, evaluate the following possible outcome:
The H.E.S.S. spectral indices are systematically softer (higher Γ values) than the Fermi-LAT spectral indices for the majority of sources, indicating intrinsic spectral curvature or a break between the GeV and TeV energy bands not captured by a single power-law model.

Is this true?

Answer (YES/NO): NO